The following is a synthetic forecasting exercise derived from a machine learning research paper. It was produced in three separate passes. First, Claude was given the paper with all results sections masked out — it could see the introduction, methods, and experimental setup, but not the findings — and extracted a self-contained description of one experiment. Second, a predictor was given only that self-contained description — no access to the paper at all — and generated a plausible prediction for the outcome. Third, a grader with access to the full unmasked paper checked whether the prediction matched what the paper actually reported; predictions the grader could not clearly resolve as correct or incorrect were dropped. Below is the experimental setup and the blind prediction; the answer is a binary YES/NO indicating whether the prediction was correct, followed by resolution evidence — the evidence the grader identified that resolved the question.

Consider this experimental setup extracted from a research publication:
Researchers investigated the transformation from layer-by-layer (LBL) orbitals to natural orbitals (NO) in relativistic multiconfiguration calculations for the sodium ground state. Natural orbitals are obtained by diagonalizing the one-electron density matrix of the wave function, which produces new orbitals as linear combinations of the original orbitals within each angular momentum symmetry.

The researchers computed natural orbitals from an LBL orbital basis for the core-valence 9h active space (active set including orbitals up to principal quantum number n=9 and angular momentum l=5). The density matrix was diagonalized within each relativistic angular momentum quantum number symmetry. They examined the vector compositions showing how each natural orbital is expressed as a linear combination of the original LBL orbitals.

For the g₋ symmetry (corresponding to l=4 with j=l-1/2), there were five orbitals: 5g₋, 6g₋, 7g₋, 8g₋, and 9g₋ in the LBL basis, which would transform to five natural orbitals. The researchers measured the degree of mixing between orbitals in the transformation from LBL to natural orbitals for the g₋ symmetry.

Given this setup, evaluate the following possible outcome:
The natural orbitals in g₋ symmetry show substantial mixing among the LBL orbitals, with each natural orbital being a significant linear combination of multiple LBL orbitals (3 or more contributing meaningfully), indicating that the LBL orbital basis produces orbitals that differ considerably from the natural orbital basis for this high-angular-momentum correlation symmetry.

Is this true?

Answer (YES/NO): NO